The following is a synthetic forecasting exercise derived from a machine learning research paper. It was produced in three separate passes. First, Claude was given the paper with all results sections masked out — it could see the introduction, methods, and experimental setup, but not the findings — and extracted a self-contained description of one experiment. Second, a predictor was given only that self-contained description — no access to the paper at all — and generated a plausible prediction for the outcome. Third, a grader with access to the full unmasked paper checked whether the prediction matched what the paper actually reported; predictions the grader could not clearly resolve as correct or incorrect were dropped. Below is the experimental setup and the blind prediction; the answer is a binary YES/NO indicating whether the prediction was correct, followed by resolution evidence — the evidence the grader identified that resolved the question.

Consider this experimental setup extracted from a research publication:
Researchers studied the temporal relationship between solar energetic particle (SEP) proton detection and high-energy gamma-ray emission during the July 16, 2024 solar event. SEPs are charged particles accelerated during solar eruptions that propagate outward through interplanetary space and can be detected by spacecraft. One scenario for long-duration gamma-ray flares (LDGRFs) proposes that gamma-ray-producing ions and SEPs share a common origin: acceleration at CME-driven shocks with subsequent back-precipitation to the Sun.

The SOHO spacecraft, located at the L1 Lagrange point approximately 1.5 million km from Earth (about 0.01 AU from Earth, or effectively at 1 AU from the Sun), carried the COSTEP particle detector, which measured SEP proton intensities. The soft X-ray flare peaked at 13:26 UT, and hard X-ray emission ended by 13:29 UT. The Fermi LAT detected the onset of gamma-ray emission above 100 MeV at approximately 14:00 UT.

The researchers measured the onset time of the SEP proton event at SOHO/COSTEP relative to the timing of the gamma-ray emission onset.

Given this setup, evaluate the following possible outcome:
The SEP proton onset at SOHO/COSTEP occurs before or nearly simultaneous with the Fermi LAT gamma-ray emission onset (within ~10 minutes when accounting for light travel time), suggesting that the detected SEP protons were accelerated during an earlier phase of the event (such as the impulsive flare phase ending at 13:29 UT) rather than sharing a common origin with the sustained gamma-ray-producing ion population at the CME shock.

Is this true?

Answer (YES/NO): YES